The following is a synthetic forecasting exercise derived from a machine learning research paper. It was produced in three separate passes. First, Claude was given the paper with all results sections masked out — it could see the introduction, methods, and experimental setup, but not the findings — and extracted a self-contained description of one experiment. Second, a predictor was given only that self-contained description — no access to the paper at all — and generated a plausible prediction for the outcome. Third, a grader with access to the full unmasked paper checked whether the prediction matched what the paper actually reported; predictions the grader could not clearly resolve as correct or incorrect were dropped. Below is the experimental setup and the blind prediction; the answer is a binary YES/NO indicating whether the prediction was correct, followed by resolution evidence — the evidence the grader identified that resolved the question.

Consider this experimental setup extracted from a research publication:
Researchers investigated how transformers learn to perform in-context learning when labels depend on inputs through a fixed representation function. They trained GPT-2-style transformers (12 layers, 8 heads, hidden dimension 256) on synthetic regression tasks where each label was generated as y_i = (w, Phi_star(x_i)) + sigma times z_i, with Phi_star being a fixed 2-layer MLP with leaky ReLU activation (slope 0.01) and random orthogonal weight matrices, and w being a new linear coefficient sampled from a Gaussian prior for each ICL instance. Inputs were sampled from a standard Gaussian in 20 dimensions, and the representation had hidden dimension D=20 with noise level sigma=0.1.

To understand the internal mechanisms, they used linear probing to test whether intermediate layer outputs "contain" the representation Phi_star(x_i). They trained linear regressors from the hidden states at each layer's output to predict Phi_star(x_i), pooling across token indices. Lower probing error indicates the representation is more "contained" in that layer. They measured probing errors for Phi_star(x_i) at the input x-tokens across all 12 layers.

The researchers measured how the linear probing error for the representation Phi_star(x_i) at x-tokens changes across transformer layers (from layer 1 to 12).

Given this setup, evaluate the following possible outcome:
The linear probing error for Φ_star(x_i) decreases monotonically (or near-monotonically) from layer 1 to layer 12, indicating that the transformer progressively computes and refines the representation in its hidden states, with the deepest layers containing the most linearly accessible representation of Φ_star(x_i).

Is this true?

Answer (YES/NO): NO